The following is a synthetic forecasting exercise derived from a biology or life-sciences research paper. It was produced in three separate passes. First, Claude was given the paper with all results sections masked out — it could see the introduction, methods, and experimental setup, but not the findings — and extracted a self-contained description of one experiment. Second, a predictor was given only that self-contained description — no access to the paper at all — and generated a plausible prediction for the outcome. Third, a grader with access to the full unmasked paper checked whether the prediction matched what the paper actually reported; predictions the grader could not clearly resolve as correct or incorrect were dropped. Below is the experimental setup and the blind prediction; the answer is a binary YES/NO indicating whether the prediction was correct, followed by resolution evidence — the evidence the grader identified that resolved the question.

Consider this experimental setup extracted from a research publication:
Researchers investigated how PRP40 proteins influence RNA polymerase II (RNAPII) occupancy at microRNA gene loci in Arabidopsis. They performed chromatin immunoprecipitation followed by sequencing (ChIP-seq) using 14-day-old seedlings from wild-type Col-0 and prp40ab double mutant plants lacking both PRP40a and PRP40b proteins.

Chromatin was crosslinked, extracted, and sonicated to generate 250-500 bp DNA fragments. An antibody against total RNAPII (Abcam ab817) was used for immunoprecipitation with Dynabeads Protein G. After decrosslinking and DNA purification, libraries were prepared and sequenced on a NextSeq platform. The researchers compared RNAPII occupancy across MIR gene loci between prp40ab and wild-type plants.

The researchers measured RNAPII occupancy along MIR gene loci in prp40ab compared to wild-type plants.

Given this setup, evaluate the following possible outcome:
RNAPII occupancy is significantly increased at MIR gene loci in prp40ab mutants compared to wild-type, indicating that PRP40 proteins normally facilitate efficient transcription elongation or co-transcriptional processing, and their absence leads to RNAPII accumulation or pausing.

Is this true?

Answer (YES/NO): YES